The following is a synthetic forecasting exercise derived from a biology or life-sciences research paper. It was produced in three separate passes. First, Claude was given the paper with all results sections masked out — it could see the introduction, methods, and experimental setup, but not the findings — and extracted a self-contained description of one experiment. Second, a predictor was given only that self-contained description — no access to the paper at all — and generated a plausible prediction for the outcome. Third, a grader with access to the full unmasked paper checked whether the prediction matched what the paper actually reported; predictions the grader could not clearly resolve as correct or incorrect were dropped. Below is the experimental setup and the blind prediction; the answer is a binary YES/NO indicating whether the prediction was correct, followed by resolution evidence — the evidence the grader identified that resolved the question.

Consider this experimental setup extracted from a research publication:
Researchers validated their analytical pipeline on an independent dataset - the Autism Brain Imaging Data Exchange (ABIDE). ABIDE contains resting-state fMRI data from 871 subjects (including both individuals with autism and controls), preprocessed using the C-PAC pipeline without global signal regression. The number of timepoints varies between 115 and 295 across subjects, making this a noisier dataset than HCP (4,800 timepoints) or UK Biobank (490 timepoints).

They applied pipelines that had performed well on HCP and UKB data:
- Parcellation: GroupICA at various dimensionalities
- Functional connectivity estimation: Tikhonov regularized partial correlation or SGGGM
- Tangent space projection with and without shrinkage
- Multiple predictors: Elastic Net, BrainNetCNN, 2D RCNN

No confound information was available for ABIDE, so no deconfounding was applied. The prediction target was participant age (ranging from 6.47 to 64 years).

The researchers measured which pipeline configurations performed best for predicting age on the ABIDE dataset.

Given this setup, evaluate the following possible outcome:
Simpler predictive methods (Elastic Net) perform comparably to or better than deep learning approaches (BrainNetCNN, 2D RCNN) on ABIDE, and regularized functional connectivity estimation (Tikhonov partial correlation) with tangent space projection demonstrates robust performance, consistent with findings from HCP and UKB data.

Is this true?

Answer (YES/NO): NO